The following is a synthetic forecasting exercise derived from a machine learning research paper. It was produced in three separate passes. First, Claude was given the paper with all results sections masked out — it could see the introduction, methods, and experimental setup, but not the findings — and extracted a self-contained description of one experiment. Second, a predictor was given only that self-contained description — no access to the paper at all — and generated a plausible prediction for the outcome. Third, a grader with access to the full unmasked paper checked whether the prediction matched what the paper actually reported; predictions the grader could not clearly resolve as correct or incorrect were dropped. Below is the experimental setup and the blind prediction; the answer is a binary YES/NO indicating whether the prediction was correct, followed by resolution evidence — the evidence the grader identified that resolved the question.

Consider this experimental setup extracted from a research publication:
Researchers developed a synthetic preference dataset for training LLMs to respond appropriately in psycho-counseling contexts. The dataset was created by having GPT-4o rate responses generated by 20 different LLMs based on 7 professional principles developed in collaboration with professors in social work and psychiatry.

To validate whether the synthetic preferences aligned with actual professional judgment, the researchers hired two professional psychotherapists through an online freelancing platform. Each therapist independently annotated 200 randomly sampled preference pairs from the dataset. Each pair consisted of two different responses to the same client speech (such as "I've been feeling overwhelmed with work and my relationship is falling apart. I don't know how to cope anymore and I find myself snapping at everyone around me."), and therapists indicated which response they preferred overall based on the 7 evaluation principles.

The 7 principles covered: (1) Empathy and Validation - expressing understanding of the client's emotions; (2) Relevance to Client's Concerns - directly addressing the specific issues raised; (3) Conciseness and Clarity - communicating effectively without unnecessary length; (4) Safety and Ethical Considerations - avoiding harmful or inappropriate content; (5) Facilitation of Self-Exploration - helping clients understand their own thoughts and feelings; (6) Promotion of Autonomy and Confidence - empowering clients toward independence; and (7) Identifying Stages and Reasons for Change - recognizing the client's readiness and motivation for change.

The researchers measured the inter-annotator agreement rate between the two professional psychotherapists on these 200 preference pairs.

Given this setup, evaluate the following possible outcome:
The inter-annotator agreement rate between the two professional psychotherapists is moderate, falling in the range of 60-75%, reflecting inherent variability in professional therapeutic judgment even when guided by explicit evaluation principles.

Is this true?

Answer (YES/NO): NO